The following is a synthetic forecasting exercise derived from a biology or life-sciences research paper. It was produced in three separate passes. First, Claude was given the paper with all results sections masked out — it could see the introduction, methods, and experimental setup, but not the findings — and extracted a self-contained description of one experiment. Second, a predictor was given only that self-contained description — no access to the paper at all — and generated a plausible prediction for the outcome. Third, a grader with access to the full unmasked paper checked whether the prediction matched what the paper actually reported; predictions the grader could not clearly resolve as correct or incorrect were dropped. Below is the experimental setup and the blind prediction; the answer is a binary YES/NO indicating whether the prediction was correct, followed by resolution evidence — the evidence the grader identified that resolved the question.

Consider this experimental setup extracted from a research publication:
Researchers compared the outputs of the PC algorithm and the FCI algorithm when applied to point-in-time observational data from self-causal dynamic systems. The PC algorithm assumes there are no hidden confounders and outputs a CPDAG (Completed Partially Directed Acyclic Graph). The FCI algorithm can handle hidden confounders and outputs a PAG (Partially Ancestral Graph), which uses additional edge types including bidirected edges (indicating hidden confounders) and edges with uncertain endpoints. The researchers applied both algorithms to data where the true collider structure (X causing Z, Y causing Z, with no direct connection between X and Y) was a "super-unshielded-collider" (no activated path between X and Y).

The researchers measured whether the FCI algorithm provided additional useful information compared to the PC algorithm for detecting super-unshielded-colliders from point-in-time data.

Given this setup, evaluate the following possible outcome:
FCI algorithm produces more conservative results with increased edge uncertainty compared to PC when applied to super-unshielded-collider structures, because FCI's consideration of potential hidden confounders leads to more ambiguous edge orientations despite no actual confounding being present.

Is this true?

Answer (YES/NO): NO